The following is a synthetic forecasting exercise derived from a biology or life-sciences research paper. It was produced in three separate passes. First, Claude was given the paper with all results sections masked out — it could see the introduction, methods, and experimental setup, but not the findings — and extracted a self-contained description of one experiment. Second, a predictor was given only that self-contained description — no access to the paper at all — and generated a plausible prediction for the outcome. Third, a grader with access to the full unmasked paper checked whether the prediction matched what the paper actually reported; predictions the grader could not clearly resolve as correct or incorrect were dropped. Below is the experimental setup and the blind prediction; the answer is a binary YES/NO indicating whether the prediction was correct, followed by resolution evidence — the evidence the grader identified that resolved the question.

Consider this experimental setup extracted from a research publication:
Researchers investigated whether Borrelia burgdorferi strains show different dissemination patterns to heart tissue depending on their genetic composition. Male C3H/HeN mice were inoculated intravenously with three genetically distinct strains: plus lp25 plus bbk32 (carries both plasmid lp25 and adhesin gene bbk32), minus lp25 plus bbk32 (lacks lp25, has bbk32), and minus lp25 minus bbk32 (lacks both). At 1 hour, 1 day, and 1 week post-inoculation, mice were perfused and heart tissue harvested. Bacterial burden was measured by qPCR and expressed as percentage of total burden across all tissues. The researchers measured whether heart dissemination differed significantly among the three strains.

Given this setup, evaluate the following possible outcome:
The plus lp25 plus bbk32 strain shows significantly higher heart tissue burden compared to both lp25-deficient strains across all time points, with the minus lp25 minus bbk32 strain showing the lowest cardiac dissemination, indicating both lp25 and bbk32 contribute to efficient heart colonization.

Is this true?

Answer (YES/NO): NO